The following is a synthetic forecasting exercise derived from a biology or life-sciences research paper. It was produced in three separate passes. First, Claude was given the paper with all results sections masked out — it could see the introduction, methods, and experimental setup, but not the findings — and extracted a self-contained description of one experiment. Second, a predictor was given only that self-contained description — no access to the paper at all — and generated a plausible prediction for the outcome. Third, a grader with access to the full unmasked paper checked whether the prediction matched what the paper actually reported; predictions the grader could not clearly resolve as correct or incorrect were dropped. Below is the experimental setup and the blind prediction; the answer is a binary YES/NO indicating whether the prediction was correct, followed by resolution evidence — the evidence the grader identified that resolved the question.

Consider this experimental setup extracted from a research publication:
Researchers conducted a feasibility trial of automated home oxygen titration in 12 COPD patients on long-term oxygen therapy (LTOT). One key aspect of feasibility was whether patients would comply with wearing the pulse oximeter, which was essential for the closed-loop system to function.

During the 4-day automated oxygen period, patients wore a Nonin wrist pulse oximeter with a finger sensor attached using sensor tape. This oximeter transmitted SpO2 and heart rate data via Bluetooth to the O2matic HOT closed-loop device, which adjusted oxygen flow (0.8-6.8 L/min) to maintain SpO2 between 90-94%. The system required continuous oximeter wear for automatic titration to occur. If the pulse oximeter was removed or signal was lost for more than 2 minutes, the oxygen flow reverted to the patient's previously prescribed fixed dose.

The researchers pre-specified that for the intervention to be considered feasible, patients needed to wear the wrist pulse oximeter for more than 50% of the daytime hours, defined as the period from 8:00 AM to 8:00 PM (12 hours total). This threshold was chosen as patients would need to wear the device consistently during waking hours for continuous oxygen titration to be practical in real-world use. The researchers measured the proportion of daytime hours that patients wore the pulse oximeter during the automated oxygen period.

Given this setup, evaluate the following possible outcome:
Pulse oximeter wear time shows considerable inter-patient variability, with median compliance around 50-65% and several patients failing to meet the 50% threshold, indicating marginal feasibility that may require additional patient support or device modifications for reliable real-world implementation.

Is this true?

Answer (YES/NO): NO